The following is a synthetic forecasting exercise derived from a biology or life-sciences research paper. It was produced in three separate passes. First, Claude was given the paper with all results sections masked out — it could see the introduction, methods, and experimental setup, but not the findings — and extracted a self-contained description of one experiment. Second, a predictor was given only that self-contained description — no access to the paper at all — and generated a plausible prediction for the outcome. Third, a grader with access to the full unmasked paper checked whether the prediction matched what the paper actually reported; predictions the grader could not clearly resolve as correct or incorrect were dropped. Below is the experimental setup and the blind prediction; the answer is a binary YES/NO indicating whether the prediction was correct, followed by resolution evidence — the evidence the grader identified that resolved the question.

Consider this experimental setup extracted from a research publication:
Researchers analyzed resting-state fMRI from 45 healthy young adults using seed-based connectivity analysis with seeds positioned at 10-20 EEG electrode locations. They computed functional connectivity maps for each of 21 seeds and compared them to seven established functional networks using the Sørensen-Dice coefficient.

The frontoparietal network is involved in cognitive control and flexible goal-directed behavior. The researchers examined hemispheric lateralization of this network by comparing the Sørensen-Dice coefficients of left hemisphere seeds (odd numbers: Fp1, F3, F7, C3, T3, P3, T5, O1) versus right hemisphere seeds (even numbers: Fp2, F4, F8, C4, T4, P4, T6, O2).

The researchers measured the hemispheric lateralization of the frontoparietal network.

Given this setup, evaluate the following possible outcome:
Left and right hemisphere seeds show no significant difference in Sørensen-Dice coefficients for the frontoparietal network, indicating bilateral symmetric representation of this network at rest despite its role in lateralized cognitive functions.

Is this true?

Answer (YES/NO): NO